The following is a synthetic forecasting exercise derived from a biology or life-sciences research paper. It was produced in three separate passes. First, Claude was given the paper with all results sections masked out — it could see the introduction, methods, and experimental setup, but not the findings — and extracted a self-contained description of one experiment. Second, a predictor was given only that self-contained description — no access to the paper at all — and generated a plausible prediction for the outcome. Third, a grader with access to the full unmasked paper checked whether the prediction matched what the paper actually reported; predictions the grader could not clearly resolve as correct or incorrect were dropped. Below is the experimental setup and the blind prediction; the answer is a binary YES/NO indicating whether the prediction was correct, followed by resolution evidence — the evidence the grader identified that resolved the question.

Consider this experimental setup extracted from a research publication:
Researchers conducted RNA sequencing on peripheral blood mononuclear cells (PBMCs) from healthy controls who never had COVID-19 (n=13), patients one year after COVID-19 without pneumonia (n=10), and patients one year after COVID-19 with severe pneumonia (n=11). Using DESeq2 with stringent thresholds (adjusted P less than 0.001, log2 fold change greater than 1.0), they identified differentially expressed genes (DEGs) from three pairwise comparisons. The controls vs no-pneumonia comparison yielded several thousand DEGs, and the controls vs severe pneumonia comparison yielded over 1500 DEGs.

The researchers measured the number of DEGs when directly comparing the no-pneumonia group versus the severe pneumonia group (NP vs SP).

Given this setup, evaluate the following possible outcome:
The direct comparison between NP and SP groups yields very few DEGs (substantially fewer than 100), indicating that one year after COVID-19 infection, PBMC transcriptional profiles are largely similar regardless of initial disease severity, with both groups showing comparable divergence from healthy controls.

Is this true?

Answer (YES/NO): NO